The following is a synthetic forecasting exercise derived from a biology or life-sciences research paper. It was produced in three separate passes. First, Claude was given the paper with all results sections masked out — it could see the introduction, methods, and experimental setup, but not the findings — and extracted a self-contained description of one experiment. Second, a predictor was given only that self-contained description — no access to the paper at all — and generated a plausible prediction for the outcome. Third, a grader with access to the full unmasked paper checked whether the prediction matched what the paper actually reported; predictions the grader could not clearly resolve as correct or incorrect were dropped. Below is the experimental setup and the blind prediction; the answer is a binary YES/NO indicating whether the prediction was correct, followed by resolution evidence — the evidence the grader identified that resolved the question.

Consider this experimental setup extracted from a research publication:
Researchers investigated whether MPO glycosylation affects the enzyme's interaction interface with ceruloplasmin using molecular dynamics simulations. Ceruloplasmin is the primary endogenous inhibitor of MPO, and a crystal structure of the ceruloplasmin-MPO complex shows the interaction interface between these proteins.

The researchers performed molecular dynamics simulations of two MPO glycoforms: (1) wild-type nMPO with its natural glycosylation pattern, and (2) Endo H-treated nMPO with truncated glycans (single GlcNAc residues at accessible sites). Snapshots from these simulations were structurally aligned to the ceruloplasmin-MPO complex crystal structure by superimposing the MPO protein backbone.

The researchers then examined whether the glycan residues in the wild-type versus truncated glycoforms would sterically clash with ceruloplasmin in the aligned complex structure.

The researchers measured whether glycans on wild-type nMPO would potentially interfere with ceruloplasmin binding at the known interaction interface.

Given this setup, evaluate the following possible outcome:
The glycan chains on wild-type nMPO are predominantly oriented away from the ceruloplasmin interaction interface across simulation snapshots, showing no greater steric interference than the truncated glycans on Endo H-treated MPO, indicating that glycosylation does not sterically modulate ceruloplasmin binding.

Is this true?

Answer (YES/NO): NO